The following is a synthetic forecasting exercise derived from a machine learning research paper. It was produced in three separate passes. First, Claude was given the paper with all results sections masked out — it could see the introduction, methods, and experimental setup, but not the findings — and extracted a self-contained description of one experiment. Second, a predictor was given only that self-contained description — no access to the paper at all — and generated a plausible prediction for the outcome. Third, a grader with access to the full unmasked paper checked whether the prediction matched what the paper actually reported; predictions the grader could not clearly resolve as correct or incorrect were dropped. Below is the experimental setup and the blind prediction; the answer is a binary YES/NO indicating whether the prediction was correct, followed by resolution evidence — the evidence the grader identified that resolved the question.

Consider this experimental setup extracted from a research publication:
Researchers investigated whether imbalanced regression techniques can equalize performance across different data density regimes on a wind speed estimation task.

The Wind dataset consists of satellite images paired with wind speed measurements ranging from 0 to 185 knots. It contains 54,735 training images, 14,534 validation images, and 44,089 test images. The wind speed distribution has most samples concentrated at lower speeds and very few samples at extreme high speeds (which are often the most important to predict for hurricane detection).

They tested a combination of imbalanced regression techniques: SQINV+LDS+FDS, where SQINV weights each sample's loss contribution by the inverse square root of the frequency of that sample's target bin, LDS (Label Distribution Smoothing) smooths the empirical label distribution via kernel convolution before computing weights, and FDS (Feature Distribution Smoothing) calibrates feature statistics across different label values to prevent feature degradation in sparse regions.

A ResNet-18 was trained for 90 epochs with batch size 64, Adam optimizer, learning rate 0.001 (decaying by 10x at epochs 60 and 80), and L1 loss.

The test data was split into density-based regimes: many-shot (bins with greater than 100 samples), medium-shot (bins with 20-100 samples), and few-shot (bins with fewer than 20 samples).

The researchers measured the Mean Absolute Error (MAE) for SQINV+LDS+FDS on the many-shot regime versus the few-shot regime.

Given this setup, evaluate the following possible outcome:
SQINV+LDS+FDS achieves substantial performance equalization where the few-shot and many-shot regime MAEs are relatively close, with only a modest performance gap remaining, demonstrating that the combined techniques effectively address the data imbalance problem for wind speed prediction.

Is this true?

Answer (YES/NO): NO